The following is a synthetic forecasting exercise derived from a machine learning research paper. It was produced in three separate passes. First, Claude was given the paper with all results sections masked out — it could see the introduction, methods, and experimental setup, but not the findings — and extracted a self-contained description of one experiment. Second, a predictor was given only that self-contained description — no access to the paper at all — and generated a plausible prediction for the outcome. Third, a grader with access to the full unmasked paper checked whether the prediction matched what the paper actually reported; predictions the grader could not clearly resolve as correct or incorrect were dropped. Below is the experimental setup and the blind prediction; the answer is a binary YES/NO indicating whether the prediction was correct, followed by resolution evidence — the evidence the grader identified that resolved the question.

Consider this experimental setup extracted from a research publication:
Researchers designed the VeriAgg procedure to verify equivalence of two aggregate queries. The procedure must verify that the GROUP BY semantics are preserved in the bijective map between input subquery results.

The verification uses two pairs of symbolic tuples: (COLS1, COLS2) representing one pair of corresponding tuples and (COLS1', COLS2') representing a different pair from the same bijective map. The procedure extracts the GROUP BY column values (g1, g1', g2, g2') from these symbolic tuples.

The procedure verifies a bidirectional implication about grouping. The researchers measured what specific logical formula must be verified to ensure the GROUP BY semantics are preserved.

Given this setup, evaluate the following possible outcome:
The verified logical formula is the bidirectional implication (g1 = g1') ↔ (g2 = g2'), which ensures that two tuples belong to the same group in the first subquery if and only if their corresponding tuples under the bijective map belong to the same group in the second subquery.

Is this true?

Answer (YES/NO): NO